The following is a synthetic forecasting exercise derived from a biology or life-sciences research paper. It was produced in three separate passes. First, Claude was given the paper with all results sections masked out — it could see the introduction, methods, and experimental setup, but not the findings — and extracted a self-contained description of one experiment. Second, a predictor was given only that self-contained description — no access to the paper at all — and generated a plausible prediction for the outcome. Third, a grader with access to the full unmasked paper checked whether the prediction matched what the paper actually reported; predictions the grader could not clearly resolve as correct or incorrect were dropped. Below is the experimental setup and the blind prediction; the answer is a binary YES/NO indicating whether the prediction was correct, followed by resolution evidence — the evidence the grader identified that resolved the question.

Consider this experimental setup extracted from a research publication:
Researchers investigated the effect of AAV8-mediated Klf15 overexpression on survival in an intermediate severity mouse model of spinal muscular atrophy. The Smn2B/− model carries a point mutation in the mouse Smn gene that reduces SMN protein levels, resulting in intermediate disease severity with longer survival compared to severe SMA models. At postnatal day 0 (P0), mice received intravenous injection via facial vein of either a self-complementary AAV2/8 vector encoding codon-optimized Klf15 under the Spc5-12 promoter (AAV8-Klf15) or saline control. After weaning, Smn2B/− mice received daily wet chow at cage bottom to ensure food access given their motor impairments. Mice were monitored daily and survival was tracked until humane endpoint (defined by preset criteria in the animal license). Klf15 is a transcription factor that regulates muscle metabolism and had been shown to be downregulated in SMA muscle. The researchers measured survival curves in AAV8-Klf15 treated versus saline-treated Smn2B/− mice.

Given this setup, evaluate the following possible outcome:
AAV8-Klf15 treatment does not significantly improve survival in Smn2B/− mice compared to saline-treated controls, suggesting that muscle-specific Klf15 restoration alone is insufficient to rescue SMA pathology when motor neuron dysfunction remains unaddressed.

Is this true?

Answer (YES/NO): NO